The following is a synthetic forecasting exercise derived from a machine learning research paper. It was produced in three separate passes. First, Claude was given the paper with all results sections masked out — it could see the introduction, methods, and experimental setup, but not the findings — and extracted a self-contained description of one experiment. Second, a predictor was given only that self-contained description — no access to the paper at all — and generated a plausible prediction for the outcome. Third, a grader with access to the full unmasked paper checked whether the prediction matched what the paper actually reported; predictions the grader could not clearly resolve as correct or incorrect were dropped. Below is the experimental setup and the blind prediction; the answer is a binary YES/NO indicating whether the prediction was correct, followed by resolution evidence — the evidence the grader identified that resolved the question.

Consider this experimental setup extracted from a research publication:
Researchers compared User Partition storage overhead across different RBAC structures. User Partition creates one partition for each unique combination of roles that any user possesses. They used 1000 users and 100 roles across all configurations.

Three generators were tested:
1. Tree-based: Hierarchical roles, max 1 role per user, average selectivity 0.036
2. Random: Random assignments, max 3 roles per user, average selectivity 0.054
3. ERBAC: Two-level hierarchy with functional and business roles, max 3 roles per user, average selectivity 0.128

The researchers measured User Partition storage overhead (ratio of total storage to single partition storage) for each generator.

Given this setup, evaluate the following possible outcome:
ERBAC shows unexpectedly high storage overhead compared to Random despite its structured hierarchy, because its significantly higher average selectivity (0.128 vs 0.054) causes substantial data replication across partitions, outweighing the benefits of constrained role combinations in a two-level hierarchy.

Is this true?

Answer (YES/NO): YES